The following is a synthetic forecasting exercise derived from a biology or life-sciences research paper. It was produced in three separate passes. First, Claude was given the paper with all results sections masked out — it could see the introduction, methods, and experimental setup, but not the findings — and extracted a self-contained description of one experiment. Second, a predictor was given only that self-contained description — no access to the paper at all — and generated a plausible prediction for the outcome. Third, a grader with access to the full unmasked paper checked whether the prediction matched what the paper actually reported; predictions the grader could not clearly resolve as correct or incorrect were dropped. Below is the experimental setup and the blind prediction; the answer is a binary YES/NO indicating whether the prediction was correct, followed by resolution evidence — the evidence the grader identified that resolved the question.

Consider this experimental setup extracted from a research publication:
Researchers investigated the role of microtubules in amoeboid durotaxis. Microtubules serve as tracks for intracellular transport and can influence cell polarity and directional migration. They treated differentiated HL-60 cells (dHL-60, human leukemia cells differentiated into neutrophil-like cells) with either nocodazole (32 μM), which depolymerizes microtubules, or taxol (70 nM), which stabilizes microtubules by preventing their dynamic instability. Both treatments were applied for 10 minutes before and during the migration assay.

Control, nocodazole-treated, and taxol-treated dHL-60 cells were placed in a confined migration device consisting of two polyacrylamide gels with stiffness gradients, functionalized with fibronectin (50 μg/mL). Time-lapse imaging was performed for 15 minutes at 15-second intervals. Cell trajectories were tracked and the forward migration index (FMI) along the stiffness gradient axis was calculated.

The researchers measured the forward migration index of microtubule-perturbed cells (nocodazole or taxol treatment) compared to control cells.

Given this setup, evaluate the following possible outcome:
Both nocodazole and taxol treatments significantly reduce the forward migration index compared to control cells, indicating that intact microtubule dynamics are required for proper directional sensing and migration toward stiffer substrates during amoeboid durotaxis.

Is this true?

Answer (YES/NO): NO